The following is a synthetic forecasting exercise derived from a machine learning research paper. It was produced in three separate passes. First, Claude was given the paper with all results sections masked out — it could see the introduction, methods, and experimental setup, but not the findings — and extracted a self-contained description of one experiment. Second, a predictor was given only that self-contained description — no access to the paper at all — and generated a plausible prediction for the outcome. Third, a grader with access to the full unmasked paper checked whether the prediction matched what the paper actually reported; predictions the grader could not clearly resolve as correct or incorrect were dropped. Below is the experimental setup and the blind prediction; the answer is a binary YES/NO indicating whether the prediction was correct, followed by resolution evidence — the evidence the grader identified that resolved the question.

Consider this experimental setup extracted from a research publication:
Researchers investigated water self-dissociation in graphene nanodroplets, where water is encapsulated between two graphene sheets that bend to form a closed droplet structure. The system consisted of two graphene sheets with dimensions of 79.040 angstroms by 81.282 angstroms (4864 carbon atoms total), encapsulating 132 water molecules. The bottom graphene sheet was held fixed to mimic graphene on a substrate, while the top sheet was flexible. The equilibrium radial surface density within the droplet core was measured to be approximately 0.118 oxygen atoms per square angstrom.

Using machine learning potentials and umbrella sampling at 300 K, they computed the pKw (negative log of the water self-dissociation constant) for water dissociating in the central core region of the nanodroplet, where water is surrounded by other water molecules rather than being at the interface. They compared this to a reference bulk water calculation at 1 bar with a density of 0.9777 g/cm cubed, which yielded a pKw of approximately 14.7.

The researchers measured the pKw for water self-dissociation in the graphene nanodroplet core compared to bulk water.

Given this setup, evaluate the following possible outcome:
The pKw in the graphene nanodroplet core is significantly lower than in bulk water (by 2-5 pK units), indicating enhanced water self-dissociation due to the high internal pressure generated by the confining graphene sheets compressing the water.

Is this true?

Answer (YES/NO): YES